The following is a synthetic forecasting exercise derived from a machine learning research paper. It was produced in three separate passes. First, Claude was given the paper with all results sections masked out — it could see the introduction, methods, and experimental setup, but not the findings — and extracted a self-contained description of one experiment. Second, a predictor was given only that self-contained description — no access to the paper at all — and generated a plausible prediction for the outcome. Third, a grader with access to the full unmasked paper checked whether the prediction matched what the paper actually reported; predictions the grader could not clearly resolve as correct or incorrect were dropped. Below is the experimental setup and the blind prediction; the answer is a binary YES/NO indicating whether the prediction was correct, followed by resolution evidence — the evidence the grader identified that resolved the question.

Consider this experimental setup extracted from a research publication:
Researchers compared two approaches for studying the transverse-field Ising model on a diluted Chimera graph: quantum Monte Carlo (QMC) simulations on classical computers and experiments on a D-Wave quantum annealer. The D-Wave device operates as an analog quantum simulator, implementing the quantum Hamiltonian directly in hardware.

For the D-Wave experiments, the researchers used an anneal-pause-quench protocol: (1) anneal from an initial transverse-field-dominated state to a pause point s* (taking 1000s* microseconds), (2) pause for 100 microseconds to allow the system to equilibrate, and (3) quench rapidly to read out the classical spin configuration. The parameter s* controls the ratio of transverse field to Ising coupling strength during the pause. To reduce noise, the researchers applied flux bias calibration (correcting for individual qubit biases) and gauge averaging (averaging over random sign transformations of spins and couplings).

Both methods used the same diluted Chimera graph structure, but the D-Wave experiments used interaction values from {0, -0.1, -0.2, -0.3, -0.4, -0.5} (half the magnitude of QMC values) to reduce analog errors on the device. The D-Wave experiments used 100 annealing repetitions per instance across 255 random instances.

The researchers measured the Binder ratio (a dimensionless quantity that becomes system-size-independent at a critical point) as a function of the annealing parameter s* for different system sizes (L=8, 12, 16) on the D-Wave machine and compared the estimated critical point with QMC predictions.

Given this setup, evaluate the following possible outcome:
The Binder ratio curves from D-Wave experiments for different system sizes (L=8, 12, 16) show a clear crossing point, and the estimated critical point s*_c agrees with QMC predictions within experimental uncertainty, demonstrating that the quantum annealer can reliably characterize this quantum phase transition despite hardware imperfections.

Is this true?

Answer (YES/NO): NO